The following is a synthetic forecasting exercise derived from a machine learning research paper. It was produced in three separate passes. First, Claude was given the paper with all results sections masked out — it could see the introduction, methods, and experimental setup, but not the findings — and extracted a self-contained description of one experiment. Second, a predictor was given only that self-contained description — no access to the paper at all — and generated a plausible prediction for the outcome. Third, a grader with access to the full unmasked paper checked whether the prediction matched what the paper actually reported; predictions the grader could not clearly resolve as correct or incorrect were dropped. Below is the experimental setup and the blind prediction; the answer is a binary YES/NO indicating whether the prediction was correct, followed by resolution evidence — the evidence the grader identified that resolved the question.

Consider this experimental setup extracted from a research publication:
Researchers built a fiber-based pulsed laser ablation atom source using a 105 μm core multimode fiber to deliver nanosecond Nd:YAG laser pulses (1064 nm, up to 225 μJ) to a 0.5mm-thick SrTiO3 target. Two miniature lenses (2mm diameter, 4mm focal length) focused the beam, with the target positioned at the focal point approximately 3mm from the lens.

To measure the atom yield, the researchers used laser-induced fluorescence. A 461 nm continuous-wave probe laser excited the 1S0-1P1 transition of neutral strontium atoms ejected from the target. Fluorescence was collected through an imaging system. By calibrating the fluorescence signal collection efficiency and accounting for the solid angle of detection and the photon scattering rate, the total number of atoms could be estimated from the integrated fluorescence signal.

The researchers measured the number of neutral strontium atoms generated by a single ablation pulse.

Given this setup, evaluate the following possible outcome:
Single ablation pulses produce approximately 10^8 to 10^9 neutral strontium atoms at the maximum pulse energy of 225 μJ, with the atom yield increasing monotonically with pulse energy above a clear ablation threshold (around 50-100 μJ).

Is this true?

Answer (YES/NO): NO